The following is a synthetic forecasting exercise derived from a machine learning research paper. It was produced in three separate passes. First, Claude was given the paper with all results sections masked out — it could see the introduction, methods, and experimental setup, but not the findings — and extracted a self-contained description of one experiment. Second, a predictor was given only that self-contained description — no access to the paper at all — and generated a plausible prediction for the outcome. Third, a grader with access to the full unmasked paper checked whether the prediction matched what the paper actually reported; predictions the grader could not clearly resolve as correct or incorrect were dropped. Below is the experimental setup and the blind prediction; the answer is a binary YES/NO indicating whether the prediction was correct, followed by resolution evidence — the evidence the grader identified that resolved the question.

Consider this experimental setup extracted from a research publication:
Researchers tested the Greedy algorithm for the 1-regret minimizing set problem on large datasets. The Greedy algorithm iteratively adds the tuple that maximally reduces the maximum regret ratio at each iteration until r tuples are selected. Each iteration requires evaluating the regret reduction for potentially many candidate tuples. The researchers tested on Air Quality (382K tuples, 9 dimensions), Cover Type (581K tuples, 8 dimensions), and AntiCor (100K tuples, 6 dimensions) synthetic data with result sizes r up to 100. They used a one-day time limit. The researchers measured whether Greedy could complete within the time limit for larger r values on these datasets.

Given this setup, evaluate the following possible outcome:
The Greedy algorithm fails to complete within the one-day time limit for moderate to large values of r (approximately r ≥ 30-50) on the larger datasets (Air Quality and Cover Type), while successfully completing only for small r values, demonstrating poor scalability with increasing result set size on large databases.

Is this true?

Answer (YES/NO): NO